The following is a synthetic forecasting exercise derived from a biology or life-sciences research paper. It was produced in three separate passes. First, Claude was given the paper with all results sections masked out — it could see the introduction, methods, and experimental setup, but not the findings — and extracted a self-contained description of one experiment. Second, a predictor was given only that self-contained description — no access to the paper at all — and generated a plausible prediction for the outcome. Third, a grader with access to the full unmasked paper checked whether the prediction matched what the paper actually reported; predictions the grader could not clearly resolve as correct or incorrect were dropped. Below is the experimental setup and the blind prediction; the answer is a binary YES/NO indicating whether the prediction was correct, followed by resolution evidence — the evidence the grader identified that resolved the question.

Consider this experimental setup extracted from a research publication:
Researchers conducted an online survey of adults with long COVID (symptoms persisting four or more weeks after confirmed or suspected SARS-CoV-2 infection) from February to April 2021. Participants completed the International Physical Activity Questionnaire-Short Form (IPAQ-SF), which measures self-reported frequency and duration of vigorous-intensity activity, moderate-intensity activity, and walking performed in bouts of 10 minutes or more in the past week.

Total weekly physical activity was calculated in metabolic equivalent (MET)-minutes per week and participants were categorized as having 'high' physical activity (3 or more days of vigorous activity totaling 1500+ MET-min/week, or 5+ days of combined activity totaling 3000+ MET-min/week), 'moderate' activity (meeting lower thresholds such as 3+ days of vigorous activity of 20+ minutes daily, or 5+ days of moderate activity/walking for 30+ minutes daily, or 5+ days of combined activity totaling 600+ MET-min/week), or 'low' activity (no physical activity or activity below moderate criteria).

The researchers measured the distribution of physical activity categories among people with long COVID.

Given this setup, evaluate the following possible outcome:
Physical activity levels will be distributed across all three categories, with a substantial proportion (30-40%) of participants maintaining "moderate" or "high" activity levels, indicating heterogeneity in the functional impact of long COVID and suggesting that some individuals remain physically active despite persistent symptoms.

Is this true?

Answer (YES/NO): NO